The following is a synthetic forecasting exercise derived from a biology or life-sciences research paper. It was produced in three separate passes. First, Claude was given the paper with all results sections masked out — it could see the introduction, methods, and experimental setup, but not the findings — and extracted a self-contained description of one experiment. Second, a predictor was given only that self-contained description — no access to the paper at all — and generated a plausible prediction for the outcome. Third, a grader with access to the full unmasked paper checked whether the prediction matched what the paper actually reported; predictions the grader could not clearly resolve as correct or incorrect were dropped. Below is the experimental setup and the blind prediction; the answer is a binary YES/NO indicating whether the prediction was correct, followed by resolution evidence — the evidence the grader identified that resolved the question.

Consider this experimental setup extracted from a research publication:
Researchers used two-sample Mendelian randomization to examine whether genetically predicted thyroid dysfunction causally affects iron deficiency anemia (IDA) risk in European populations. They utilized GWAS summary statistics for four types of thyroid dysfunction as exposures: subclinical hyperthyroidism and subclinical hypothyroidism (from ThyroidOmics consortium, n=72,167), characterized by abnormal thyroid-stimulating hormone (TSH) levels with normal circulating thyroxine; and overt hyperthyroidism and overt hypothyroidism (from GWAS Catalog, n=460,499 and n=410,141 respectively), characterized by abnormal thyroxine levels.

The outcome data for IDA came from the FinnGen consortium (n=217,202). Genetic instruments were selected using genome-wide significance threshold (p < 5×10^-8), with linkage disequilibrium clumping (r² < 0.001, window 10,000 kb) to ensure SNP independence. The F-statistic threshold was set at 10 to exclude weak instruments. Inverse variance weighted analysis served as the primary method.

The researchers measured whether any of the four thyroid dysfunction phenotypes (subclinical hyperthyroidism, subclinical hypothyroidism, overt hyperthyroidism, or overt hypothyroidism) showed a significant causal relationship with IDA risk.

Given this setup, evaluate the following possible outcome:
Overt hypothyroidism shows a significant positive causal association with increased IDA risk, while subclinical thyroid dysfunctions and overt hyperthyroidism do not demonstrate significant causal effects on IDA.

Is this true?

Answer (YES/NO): YES